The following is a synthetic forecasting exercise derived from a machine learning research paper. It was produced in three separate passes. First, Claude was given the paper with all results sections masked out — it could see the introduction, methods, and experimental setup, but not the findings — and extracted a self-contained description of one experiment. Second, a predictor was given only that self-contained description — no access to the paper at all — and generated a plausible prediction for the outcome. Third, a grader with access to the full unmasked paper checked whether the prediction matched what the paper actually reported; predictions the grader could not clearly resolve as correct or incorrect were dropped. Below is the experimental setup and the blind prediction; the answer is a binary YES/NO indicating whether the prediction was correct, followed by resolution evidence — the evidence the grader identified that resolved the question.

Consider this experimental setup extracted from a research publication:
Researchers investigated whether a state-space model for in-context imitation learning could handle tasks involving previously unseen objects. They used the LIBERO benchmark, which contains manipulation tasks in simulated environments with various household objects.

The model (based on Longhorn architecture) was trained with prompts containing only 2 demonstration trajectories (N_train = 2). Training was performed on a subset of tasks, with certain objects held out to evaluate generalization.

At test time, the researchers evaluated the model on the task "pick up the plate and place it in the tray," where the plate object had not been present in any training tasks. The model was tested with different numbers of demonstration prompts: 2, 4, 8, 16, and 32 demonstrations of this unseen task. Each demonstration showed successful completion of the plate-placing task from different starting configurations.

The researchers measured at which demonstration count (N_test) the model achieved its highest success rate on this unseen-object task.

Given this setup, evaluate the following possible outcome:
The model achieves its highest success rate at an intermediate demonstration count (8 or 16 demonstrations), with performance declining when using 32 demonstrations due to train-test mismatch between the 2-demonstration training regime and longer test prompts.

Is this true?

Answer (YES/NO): NO